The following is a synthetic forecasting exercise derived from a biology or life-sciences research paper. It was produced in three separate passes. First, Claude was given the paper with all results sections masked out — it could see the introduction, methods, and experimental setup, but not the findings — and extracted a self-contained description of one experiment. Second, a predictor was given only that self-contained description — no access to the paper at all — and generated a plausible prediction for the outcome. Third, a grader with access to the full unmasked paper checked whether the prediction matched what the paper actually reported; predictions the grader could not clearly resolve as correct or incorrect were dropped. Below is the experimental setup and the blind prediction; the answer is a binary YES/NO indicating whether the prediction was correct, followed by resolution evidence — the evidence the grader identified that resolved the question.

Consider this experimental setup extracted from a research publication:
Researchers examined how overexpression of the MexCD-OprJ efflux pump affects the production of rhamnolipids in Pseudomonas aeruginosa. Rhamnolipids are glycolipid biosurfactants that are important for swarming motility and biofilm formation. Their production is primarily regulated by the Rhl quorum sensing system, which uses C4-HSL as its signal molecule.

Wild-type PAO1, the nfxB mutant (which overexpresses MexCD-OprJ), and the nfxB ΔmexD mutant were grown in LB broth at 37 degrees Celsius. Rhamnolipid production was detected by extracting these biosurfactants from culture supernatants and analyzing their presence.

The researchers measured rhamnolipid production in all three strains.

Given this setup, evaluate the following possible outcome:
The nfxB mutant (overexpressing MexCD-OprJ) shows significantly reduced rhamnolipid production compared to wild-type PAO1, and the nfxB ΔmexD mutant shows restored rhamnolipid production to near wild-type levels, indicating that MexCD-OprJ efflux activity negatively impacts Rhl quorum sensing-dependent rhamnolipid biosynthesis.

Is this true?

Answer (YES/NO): YES